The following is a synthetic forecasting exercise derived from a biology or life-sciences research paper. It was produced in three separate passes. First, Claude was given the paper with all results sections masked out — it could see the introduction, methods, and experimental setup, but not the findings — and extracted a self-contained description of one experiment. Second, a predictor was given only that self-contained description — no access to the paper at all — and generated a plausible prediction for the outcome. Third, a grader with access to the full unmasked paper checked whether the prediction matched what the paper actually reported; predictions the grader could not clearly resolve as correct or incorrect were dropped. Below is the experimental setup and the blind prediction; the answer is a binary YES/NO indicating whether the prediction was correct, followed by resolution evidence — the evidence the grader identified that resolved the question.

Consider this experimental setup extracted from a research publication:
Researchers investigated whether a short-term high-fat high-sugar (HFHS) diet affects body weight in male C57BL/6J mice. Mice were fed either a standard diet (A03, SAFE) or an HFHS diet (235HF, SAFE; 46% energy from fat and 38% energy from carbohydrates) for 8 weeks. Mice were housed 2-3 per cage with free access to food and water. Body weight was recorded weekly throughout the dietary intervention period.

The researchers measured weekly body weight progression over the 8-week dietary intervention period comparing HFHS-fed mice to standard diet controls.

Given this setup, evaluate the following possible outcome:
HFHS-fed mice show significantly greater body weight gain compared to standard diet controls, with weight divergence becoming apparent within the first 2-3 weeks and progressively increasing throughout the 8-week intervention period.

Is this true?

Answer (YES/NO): NO